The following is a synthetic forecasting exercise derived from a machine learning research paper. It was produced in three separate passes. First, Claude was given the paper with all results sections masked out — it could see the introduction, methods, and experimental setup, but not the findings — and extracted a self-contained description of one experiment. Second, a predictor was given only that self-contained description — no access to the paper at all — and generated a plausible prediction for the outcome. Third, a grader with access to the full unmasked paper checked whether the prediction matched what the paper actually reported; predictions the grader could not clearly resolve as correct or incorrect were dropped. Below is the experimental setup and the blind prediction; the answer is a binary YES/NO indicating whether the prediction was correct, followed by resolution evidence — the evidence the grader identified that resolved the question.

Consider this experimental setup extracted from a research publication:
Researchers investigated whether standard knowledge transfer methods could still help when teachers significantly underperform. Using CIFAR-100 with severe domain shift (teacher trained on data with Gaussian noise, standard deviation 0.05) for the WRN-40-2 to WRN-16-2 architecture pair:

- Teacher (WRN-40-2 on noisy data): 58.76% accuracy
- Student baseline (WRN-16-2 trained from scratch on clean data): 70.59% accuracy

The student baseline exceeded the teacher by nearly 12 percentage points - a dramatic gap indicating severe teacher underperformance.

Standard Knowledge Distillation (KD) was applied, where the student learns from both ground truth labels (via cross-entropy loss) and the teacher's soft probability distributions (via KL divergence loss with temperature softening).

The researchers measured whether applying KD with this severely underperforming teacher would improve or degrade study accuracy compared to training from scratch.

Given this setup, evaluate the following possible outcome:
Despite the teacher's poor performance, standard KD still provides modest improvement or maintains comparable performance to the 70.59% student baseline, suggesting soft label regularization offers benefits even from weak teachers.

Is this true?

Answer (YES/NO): NO